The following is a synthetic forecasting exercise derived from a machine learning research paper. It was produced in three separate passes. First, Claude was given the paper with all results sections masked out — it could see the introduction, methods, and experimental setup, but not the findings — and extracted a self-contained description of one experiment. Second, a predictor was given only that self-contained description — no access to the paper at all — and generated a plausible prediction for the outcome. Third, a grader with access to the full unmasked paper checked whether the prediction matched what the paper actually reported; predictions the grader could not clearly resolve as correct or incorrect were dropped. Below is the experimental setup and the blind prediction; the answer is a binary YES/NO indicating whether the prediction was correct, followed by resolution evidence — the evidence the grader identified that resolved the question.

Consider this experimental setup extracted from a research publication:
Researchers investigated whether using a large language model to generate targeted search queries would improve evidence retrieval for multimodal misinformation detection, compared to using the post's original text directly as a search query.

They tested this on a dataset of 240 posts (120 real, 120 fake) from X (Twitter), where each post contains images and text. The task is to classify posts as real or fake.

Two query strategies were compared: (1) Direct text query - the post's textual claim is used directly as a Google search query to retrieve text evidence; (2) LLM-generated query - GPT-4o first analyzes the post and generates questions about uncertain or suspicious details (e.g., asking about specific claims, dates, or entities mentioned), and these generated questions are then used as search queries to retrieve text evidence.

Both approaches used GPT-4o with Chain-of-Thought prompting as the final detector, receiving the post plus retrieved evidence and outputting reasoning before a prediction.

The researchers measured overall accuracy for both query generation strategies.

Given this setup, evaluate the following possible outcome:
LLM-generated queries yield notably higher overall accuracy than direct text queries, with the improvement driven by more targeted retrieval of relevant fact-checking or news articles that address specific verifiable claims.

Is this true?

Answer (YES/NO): NO